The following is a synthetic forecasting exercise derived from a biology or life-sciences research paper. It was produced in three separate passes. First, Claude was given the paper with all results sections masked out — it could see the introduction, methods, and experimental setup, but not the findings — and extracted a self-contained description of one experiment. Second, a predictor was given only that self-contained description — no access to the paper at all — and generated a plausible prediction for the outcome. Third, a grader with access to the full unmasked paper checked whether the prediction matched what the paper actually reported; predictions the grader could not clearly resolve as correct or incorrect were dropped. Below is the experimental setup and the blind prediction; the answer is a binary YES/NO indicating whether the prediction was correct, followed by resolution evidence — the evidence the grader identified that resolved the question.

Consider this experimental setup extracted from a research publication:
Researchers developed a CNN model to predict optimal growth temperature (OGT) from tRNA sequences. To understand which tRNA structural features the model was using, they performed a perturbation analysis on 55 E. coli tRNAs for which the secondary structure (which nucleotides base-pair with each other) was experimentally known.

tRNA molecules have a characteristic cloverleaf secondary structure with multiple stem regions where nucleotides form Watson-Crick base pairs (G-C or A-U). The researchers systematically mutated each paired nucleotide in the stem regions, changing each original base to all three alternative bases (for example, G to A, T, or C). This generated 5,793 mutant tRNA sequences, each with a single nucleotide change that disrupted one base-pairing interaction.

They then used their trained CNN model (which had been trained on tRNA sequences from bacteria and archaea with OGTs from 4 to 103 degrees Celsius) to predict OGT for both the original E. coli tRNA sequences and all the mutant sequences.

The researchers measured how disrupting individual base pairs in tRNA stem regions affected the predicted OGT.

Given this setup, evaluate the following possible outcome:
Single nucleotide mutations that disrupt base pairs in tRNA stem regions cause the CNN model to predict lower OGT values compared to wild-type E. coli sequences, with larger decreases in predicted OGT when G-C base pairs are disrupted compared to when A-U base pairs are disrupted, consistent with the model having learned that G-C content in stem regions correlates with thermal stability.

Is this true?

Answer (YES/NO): NO